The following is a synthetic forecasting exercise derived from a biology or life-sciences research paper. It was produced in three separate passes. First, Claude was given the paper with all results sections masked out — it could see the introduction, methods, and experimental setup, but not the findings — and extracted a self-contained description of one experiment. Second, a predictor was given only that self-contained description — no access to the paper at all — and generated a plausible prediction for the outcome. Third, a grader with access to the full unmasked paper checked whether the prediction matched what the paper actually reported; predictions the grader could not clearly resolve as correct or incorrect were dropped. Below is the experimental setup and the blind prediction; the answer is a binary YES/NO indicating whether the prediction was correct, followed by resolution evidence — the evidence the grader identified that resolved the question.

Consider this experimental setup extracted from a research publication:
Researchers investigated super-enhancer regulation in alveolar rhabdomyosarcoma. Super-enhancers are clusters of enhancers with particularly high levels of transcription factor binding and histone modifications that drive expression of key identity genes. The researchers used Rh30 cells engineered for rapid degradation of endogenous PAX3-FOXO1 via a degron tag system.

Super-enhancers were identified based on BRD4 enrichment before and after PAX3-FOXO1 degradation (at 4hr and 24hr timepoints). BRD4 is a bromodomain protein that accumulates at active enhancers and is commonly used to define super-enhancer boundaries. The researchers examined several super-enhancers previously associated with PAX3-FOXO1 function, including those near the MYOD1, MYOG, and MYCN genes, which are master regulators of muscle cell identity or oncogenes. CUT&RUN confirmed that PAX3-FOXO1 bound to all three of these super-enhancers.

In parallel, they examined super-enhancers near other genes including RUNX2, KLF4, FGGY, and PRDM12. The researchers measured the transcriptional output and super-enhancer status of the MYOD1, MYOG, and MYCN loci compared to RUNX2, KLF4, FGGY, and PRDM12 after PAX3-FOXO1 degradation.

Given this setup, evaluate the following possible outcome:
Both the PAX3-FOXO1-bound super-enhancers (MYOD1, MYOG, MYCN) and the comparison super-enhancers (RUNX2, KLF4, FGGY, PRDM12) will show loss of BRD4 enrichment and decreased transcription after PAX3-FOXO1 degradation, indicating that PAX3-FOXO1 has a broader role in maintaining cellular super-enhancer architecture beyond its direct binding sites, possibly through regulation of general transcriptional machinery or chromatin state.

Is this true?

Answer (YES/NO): NO